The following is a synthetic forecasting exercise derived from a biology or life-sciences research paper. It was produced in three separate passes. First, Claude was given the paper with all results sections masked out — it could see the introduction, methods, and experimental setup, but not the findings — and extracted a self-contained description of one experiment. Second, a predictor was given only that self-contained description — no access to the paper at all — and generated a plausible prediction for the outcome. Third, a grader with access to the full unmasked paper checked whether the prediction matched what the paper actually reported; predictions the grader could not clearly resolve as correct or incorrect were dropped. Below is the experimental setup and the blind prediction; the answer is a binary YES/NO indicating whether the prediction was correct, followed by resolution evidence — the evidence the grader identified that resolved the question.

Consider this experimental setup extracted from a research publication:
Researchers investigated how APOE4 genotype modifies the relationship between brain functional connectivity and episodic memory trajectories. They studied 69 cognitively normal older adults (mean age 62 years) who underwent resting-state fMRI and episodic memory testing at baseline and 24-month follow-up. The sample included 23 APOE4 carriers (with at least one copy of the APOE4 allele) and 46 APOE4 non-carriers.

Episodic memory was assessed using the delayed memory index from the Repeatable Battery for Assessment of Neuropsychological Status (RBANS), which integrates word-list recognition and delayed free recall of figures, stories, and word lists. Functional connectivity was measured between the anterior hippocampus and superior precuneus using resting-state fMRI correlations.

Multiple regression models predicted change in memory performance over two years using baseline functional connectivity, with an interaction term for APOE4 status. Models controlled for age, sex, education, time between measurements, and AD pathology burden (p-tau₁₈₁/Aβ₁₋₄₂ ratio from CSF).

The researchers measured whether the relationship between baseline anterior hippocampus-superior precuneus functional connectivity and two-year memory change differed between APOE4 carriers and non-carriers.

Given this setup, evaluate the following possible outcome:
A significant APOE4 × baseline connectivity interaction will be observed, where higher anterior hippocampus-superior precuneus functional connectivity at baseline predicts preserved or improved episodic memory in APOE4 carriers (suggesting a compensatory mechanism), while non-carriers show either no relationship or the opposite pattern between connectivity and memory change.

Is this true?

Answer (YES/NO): NO